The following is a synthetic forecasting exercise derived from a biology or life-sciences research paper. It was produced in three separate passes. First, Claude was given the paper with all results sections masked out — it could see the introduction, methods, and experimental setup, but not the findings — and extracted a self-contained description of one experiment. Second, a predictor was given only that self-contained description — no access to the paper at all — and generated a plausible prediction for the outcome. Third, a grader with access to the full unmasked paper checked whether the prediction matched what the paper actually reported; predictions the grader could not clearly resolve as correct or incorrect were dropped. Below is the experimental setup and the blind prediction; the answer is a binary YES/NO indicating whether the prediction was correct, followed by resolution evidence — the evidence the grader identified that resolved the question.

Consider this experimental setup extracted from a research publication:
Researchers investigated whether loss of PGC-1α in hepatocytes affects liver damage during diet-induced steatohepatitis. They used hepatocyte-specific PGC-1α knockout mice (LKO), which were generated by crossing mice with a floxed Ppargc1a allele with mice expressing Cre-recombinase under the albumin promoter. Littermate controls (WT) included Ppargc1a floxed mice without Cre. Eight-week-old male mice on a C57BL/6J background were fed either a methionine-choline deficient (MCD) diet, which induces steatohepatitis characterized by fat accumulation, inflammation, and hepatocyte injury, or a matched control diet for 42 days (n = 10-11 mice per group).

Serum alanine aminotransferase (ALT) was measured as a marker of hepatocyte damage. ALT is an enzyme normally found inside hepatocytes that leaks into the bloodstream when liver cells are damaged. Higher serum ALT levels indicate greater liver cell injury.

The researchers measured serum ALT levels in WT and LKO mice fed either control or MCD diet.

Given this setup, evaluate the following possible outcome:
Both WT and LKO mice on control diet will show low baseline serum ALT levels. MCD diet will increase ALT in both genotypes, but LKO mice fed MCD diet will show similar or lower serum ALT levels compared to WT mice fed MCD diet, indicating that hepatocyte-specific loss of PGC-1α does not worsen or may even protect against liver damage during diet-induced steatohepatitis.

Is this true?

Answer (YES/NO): NO